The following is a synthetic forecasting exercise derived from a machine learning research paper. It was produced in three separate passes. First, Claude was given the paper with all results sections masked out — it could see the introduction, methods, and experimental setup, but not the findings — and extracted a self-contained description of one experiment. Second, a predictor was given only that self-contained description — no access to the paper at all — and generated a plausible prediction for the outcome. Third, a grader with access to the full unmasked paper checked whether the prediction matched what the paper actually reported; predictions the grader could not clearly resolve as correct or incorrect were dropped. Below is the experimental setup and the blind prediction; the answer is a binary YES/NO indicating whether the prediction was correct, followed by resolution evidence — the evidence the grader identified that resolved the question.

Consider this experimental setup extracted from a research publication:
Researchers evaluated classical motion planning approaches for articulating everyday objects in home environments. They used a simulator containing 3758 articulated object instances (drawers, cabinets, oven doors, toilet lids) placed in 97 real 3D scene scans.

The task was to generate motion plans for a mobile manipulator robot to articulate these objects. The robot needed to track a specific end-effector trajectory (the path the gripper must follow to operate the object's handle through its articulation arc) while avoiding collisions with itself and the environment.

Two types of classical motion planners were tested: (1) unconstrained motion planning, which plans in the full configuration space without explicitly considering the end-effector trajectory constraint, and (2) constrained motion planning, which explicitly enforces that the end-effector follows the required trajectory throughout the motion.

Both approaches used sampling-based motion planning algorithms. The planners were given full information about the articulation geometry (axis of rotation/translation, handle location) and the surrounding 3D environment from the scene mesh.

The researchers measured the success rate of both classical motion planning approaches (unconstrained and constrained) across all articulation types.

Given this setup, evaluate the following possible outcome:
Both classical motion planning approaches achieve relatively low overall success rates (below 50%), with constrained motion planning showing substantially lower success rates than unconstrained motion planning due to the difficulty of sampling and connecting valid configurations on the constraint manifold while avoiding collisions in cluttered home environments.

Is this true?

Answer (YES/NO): NO